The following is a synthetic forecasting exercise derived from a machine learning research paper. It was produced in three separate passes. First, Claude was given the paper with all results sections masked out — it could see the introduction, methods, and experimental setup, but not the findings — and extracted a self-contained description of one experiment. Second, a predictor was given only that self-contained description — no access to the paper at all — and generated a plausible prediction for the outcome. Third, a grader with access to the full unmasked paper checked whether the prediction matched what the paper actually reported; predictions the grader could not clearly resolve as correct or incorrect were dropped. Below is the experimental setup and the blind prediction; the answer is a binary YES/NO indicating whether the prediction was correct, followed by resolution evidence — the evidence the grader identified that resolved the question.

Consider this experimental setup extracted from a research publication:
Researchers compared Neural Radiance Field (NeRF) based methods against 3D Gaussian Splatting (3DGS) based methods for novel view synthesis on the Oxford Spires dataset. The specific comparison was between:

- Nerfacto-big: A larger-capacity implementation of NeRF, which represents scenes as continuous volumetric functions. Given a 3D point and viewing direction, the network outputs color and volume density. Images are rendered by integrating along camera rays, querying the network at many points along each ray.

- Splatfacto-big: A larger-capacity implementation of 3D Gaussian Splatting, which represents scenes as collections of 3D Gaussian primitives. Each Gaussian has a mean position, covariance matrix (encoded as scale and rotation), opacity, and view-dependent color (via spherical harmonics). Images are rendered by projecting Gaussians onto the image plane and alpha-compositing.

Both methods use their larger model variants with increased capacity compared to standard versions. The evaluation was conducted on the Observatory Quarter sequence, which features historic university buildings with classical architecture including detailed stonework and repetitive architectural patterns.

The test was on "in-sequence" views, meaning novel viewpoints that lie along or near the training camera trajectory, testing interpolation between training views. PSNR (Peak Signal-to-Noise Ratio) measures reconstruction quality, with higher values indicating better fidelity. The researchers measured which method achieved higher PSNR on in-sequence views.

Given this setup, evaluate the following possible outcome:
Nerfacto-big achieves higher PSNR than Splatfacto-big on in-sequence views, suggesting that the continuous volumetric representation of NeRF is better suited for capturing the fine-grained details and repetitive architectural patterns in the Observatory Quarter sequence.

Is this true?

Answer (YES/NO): NO